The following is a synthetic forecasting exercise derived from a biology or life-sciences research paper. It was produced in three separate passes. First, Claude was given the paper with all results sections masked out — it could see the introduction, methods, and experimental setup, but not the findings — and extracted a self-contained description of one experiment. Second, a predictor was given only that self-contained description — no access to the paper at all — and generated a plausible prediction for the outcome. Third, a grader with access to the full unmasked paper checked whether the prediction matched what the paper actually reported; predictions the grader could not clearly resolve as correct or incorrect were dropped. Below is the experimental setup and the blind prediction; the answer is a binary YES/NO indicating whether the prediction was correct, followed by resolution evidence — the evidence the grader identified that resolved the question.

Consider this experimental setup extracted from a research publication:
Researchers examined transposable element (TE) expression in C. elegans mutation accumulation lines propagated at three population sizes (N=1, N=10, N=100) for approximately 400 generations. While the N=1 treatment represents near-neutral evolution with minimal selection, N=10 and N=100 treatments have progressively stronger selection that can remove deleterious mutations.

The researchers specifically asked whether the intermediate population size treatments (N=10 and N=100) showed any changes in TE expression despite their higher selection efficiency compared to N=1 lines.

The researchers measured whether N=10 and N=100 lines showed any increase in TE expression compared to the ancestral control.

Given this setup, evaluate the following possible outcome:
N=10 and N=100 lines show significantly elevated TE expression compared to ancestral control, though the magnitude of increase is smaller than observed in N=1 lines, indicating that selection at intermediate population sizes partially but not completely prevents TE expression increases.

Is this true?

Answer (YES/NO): NO